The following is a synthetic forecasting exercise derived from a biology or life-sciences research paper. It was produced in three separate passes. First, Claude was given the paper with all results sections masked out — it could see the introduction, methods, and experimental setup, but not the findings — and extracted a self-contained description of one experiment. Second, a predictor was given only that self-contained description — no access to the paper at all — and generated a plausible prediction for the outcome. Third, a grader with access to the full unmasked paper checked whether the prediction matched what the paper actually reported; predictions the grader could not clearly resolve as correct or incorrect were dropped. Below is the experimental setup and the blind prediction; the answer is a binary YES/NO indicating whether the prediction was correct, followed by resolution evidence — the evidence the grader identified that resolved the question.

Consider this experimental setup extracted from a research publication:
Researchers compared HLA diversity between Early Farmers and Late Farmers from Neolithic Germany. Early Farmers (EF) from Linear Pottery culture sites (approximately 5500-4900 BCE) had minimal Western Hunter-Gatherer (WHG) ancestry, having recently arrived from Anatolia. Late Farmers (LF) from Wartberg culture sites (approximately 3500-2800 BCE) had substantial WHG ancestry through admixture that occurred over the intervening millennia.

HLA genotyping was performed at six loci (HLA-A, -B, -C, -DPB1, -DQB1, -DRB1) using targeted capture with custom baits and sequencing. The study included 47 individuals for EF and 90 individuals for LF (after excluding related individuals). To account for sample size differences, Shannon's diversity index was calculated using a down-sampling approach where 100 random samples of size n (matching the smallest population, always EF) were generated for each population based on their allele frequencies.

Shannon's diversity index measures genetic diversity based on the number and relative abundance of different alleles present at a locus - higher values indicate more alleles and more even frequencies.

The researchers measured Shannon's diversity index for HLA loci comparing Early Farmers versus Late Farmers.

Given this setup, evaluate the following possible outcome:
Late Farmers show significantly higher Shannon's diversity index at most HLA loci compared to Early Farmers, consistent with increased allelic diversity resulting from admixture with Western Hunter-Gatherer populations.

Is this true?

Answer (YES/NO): YES